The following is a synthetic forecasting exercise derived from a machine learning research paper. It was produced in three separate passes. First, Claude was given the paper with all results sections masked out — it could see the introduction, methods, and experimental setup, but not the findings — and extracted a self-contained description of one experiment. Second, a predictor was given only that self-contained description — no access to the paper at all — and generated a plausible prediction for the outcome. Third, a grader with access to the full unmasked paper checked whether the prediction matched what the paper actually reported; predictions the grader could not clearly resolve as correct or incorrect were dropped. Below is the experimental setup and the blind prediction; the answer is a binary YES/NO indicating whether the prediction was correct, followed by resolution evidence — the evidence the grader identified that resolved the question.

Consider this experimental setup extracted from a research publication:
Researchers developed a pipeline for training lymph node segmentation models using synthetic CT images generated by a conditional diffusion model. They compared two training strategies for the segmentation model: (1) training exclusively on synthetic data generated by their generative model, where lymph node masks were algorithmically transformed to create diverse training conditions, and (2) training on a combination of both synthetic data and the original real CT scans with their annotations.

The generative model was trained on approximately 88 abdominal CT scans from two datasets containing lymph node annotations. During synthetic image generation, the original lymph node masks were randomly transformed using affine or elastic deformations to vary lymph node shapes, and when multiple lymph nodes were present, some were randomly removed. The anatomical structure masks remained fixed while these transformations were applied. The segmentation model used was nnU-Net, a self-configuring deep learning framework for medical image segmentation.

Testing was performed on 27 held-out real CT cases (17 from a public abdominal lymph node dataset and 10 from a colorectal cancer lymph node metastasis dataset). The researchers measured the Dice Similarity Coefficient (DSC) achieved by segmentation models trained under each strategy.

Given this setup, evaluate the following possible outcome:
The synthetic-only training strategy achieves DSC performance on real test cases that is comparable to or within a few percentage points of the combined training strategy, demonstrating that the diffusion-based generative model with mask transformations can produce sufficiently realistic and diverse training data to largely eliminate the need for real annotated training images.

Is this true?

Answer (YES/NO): YES